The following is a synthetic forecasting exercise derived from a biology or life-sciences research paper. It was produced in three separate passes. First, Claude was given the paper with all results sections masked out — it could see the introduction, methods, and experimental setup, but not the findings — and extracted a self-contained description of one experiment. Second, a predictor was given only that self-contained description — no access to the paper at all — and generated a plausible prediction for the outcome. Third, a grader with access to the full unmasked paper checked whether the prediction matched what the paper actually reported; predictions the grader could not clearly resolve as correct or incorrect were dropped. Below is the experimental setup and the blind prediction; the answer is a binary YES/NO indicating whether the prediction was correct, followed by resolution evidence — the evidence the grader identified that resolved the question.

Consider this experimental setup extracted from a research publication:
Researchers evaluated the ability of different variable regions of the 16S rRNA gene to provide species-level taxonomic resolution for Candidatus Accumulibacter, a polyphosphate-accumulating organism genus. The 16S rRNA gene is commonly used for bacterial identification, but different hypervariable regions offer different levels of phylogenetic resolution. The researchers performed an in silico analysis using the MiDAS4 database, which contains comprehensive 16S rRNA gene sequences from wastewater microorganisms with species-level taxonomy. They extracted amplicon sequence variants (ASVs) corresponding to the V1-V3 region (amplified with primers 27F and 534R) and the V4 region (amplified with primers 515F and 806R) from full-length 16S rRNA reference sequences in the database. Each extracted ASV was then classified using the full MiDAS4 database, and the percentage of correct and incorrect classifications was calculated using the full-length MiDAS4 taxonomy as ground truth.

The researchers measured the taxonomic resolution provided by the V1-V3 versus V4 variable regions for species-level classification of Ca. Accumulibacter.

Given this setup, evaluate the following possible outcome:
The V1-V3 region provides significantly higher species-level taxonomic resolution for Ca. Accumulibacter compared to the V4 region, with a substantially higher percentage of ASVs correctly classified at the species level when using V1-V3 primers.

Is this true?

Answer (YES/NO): YES